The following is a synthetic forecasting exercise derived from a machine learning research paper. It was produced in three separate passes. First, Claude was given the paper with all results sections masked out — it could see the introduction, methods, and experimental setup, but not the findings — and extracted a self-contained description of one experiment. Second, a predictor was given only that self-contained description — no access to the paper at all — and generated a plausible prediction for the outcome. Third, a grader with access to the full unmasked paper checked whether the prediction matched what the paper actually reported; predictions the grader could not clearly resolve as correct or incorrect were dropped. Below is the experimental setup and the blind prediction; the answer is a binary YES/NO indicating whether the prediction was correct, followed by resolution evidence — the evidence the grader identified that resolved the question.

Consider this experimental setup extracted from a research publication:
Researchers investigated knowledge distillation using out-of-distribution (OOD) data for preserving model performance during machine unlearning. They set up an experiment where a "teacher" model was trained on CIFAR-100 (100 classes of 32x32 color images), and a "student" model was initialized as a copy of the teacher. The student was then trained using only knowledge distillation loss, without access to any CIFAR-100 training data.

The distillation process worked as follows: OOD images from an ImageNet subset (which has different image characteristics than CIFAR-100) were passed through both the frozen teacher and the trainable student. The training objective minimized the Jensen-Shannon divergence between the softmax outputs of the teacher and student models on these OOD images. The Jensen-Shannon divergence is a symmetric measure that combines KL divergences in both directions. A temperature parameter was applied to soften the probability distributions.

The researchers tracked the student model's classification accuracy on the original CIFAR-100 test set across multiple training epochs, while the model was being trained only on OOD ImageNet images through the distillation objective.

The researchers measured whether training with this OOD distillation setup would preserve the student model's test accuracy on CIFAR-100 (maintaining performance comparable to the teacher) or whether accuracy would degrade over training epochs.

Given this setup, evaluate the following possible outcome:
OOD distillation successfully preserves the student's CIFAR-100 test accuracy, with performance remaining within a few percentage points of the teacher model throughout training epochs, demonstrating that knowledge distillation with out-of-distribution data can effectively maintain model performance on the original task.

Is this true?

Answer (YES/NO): YES